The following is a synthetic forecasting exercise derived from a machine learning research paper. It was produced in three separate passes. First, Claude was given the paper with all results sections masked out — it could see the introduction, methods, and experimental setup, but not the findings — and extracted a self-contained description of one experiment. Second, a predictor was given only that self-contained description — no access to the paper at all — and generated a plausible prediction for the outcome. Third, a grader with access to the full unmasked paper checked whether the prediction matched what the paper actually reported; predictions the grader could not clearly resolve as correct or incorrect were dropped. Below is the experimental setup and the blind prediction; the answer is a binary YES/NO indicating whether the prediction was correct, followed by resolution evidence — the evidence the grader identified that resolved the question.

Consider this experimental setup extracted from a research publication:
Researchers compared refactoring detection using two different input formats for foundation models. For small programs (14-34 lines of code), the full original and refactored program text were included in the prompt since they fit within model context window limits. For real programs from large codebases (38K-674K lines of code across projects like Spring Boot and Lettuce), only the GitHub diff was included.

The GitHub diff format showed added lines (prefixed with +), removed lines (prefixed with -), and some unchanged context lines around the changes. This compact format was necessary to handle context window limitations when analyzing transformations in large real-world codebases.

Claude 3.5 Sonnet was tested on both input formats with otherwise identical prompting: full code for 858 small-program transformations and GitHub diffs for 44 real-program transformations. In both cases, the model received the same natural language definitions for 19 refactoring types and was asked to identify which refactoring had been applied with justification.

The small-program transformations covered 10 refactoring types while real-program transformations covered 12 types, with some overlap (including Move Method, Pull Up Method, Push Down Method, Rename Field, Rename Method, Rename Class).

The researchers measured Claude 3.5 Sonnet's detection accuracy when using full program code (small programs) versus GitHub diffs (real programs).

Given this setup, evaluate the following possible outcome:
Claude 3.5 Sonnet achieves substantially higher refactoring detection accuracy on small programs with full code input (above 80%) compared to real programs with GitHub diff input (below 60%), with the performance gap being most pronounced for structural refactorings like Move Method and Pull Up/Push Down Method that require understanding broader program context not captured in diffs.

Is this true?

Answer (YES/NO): NO